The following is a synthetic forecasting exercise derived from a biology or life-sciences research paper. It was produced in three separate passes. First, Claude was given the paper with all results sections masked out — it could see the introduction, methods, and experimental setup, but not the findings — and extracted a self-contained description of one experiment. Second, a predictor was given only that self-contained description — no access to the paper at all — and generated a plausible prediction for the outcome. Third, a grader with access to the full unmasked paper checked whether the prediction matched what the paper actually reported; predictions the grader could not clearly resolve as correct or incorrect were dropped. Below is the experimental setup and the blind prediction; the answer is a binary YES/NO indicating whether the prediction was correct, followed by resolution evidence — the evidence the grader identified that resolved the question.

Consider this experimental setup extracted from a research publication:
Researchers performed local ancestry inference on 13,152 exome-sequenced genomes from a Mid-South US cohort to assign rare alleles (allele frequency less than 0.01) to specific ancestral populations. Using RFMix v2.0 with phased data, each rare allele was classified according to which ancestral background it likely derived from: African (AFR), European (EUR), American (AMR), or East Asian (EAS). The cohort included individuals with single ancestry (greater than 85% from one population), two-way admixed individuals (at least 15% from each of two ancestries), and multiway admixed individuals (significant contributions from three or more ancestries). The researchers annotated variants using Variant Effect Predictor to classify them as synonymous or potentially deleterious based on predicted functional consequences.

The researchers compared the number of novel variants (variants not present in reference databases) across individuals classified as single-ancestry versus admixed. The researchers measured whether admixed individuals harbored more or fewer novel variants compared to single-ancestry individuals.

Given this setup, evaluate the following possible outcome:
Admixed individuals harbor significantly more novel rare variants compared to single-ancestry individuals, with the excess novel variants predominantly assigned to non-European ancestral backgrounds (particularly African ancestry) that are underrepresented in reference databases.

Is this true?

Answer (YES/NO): NO